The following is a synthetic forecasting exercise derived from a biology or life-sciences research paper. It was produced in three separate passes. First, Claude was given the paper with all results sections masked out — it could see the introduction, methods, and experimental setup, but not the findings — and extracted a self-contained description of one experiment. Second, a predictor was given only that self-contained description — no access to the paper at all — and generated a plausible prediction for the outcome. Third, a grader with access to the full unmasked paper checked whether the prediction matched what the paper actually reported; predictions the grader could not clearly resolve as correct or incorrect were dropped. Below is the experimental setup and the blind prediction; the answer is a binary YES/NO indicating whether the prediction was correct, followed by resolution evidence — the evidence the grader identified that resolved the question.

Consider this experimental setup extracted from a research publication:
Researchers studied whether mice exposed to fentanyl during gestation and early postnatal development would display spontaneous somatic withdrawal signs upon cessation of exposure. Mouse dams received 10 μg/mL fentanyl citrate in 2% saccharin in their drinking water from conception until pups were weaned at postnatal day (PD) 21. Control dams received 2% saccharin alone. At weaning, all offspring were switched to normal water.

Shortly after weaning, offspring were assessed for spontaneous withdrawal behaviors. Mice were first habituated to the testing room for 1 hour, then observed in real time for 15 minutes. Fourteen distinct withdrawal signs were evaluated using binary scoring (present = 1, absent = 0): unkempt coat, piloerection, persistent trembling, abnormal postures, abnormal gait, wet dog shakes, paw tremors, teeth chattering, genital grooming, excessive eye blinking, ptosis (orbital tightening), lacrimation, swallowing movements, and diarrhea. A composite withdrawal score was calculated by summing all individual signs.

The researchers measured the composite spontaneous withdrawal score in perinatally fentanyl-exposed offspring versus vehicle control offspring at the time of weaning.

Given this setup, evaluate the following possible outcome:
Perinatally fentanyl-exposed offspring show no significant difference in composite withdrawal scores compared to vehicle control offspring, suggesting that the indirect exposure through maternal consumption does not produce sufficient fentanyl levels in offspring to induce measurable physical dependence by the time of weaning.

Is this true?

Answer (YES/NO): NO